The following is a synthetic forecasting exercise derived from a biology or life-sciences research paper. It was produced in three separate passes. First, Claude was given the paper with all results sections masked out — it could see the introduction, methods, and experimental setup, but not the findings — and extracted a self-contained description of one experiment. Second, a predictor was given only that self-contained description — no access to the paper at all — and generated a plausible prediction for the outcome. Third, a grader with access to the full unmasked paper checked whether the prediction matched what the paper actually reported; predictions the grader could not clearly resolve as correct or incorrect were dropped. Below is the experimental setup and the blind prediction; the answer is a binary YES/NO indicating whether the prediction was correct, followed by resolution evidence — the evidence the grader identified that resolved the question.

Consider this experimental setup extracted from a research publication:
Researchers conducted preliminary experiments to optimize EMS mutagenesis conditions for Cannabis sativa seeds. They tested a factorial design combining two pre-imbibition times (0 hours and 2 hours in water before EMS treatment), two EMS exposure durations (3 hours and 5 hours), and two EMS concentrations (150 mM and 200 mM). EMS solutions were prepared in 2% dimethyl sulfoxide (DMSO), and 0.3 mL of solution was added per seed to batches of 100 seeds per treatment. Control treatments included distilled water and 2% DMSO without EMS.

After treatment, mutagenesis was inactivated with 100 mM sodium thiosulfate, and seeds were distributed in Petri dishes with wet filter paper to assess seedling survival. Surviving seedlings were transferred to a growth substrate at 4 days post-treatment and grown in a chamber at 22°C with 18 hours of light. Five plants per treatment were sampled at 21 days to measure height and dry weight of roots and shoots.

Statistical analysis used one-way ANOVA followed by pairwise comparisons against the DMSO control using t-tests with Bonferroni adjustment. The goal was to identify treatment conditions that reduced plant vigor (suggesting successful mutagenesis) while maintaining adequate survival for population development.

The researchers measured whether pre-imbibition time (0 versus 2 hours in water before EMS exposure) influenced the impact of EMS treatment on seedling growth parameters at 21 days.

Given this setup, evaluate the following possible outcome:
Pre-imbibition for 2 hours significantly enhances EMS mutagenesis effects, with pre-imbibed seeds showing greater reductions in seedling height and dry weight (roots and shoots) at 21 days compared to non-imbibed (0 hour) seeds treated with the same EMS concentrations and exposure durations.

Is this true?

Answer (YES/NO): NO